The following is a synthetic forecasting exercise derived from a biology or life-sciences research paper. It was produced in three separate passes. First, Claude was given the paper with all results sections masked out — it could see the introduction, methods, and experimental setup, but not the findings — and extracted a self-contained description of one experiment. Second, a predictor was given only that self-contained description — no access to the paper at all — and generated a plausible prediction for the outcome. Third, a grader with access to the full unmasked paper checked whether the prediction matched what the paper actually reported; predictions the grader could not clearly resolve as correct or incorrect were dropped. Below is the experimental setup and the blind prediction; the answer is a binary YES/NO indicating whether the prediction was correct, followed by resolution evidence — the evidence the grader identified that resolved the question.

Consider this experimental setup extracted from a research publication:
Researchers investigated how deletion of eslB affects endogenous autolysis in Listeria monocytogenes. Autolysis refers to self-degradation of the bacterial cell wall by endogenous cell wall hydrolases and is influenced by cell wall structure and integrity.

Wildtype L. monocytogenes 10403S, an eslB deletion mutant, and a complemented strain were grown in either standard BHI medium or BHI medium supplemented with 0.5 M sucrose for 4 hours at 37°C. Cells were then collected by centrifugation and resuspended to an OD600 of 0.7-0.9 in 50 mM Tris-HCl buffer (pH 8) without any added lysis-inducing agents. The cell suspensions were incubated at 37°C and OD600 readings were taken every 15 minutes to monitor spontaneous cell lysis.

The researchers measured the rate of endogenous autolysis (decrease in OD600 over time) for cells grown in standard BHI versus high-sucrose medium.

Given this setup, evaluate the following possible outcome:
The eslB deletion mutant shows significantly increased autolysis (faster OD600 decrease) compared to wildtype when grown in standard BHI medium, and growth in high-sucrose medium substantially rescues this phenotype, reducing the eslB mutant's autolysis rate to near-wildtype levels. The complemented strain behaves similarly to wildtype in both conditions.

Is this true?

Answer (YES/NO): NO